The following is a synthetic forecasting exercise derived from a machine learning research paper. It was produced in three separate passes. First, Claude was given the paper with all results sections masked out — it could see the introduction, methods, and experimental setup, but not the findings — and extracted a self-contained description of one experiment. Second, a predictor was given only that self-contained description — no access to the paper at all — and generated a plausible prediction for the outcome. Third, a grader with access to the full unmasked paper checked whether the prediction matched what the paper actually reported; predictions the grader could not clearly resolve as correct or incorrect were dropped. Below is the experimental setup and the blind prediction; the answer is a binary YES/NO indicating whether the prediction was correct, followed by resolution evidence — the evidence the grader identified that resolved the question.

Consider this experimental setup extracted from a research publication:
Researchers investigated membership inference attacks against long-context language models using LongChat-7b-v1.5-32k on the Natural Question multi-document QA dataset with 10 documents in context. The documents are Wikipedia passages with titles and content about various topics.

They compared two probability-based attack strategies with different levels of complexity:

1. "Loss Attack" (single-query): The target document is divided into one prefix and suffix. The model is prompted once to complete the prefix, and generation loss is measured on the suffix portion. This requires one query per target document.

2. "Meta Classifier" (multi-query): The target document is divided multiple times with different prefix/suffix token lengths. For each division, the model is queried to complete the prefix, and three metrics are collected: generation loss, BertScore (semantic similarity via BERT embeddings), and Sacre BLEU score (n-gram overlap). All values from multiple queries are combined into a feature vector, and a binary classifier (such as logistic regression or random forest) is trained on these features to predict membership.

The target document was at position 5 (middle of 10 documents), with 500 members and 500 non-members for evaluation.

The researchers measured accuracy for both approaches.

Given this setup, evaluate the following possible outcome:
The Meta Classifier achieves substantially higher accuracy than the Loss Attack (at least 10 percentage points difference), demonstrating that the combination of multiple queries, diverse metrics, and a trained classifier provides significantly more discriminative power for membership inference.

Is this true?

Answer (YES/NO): NO